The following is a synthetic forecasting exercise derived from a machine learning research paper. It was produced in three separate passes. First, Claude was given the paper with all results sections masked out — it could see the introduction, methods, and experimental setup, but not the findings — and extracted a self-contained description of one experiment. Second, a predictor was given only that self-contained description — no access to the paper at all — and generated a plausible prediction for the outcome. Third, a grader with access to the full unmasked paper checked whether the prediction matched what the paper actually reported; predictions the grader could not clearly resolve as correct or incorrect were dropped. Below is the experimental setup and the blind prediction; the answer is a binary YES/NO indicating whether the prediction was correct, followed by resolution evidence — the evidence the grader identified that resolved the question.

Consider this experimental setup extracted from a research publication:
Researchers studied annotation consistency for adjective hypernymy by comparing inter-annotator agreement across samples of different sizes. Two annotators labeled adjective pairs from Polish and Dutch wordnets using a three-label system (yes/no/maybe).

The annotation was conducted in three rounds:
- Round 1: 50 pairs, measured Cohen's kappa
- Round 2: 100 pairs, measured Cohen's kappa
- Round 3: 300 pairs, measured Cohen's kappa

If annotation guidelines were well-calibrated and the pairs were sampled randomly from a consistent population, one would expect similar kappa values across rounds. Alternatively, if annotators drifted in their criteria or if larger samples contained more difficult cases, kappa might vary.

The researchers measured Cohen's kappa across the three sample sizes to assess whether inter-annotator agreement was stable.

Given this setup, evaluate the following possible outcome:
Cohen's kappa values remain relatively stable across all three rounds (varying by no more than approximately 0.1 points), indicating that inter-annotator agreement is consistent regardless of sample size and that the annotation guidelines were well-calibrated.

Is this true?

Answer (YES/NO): YES